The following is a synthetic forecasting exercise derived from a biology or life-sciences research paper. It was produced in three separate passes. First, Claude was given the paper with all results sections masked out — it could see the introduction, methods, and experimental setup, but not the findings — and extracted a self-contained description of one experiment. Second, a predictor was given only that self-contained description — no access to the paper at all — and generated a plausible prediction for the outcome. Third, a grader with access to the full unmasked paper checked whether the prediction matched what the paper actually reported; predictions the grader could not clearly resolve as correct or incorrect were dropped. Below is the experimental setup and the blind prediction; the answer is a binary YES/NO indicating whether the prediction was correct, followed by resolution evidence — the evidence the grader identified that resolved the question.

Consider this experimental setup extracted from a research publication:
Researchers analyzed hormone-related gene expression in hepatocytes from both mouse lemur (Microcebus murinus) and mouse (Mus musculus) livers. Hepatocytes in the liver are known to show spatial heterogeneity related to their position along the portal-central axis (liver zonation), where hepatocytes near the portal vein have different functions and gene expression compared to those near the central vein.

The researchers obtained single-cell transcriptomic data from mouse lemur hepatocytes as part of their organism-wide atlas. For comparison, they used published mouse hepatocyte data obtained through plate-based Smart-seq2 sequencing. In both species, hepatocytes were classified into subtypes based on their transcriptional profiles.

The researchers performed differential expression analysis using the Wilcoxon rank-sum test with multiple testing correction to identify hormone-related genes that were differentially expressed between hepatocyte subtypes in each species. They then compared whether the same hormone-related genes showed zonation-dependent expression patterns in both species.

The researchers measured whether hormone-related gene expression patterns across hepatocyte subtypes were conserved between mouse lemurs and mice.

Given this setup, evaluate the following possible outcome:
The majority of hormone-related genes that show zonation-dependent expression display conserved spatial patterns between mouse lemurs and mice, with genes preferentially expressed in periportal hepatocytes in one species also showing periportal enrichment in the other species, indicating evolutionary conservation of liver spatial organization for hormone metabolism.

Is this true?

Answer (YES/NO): NO